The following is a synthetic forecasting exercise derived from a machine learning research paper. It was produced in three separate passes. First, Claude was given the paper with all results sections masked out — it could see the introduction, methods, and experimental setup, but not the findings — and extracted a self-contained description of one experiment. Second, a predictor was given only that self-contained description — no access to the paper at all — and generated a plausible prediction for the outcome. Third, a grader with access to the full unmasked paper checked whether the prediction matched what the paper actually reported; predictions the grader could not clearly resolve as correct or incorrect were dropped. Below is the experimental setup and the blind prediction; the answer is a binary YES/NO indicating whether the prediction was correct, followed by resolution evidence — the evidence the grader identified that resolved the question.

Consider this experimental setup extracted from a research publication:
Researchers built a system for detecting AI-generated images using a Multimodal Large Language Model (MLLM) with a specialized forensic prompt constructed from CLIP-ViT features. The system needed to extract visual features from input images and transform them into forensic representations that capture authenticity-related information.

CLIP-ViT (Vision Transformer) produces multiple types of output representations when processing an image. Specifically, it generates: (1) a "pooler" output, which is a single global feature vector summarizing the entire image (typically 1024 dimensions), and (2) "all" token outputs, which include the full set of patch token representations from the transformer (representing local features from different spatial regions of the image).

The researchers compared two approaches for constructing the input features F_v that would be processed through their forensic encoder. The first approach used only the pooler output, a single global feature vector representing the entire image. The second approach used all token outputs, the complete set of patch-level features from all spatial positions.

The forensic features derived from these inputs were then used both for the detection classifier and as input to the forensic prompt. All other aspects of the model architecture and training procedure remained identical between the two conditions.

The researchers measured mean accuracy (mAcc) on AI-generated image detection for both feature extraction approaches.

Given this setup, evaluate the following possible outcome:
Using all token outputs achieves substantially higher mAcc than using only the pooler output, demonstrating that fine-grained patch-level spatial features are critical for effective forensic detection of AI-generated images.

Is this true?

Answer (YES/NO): NO